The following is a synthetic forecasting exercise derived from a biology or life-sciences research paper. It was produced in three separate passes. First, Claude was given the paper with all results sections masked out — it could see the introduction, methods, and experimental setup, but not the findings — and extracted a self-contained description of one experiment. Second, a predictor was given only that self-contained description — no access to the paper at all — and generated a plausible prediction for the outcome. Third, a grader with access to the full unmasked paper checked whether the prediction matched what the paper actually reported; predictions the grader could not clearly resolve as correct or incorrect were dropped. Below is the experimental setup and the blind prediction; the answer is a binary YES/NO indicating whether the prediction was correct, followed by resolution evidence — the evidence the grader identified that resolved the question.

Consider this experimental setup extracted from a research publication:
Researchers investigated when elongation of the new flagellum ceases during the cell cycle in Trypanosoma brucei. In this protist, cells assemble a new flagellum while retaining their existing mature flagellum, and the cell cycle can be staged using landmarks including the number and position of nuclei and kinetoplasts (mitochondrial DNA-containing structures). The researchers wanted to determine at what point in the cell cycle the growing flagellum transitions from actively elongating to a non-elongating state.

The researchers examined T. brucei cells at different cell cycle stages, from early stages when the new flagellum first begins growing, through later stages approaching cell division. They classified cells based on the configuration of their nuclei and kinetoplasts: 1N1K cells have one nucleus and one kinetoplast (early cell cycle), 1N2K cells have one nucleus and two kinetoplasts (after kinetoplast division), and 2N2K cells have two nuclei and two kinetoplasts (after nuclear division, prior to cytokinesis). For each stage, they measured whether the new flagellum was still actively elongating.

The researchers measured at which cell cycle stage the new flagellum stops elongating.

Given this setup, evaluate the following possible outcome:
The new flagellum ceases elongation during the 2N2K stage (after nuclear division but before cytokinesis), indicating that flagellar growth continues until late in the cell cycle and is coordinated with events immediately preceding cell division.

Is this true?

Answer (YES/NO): NO